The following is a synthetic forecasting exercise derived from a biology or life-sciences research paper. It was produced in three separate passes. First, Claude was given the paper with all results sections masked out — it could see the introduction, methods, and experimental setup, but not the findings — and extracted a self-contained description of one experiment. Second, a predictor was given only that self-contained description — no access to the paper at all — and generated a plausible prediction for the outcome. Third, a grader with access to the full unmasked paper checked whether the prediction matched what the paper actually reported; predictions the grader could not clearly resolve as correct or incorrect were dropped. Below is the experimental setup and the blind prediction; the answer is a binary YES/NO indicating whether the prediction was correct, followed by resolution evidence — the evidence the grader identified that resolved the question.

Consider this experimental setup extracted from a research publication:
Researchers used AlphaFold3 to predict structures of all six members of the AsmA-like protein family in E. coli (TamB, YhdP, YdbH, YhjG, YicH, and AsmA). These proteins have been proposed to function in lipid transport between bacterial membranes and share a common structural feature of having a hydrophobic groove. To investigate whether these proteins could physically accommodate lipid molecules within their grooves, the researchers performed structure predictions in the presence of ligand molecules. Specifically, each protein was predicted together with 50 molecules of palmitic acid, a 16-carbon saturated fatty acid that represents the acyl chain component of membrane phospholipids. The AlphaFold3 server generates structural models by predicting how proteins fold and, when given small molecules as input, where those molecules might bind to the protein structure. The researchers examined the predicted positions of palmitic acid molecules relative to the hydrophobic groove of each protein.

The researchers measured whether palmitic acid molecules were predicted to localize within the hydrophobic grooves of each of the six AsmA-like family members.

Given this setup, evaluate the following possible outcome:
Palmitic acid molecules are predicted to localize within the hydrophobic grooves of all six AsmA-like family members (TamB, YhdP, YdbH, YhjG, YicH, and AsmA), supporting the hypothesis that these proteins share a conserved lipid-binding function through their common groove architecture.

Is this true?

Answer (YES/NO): YES